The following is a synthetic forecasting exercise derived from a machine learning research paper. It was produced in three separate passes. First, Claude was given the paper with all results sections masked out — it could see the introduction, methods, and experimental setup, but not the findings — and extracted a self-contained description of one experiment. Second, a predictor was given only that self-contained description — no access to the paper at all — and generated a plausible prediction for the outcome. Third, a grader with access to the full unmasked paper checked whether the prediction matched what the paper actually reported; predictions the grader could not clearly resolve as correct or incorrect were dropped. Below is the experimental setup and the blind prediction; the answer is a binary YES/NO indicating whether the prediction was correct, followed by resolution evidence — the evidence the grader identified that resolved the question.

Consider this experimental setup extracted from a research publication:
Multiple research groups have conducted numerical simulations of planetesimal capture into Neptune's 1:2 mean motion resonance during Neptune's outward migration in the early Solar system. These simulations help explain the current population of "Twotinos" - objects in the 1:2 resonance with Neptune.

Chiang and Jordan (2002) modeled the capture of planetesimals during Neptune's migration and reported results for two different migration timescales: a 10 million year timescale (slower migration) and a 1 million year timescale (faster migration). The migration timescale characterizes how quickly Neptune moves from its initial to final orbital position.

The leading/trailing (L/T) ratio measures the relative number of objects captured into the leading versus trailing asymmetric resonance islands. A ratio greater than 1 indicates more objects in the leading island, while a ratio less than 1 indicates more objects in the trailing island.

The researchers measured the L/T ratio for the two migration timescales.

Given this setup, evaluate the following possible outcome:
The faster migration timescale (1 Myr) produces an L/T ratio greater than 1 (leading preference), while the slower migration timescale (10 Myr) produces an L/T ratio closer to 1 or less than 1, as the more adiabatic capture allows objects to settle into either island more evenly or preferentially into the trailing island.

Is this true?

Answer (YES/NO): NO